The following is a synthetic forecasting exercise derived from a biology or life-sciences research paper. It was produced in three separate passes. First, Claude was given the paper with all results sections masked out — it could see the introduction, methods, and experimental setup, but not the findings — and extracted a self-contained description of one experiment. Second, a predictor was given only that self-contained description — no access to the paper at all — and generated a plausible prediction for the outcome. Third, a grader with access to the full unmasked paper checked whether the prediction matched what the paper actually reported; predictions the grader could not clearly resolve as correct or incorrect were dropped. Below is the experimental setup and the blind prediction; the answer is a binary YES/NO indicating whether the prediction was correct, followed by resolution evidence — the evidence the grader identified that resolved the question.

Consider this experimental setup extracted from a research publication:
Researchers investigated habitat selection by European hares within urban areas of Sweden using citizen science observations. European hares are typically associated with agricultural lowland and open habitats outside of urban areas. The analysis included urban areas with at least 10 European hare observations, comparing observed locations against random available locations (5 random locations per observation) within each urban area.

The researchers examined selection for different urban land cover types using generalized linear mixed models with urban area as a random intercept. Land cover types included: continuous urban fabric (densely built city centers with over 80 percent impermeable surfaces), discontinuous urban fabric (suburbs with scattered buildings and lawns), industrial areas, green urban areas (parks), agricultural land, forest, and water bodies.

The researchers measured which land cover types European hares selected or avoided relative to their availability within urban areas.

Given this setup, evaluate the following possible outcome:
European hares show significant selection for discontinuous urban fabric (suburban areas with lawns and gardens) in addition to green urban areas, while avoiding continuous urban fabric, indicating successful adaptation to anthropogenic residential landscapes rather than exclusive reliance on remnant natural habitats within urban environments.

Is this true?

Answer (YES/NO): NO